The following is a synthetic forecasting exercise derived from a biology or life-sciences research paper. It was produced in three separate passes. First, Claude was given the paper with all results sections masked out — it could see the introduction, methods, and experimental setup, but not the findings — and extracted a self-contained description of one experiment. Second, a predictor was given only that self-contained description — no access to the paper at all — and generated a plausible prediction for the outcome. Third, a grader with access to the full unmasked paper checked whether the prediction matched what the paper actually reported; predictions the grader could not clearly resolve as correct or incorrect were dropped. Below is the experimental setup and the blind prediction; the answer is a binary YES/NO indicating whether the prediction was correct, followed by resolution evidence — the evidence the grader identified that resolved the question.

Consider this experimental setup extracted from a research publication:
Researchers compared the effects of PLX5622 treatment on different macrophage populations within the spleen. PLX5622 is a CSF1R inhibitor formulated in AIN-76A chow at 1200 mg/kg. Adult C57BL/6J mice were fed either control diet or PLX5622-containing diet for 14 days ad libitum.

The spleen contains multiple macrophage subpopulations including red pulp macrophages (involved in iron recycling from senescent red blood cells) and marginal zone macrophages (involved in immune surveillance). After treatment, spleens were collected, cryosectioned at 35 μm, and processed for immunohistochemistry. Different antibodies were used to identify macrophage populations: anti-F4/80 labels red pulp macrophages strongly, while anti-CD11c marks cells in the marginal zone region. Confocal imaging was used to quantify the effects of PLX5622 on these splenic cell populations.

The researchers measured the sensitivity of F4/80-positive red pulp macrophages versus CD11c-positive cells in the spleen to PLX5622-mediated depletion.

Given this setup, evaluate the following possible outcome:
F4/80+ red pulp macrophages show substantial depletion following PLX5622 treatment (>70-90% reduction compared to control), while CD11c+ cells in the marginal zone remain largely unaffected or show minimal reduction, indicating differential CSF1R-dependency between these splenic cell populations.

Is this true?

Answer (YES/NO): NO